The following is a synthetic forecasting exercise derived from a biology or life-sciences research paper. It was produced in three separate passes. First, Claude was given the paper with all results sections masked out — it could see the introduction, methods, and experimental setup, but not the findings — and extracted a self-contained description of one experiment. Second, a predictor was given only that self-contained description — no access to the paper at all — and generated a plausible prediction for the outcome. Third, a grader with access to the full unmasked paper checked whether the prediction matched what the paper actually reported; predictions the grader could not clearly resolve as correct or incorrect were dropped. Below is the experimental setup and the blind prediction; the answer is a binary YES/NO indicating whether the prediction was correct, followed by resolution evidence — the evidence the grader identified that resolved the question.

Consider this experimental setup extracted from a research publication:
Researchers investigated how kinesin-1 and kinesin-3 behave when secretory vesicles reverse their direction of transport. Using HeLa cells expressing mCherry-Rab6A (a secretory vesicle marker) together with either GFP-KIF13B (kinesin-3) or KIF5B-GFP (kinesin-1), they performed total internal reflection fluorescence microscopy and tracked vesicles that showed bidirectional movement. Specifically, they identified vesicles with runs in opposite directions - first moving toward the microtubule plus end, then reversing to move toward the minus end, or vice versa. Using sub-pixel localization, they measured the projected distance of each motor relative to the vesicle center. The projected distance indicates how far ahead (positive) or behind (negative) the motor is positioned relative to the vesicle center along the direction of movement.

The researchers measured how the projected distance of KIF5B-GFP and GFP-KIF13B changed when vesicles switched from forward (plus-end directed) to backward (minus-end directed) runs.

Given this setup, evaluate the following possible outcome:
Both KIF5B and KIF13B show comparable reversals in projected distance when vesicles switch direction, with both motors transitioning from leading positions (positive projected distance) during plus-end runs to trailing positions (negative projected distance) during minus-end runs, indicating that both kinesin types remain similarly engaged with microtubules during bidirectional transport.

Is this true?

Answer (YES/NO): NO